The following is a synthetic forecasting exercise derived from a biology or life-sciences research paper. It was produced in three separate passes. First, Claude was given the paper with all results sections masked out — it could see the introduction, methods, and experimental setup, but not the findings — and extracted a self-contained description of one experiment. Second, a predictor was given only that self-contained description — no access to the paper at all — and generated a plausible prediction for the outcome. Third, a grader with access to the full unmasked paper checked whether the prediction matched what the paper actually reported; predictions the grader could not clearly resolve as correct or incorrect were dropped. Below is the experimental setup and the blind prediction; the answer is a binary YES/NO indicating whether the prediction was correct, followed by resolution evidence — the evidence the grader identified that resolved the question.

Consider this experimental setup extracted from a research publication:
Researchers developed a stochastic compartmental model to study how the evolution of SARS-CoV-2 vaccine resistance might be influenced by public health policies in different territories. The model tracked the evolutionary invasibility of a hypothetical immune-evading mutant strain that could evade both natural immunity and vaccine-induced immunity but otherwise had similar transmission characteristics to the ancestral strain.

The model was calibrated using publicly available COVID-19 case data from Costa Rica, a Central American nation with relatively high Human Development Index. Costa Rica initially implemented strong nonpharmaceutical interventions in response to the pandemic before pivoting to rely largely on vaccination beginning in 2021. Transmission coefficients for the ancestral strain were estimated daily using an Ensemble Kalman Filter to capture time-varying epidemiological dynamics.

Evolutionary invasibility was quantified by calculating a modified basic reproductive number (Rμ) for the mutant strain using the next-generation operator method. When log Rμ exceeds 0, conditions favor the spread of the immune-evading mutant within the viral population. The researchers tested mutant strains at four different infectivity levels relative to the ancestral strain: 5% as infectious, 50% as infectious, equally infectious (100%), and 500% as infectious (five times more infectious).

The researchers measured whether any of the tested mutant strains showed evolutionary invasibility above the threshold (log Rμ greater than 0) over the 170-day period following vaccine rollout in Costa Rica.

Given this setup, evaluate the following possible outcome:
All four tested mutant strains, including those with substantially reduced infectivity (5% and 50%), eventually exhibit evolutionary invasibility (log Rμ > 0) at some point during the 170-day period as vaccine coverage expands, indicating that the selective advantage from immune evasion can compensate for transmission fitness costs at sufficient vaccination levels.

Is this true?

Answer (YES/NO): NO